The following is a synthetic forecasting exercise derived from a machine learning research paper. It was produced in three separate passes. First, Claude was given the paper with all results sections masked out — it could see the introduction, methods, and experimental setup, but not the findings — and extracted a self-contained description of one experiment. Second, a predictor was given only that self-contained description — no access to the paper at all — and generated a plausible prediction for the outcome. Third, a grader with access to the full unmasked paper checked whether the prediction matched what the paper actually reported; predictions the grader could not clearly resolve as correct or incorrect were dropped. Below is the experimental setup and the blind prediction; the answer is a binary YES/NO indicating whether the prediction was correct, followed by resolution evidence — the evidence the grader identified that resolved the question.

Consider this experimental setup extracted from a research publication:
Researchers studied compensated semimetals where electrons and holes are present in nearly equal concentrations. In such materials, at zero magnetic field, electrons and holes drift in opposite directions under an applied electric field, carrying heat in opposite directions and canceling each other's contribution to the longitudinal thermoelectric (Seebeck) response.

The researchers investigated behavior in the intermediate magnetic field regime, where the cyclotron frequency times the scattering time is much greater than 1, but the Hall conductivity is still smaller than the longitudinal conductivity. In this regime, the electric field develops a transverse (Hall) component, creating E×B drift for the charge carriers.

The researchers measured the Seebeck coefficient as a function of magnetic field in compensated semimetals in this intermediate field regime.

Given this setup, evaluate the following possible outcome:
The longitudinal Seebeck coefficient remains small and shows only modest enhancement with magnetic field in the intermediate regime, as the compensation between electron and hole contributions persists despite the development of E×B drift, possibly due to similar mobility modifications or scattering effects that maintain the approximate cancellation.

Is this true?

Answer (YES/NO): NO